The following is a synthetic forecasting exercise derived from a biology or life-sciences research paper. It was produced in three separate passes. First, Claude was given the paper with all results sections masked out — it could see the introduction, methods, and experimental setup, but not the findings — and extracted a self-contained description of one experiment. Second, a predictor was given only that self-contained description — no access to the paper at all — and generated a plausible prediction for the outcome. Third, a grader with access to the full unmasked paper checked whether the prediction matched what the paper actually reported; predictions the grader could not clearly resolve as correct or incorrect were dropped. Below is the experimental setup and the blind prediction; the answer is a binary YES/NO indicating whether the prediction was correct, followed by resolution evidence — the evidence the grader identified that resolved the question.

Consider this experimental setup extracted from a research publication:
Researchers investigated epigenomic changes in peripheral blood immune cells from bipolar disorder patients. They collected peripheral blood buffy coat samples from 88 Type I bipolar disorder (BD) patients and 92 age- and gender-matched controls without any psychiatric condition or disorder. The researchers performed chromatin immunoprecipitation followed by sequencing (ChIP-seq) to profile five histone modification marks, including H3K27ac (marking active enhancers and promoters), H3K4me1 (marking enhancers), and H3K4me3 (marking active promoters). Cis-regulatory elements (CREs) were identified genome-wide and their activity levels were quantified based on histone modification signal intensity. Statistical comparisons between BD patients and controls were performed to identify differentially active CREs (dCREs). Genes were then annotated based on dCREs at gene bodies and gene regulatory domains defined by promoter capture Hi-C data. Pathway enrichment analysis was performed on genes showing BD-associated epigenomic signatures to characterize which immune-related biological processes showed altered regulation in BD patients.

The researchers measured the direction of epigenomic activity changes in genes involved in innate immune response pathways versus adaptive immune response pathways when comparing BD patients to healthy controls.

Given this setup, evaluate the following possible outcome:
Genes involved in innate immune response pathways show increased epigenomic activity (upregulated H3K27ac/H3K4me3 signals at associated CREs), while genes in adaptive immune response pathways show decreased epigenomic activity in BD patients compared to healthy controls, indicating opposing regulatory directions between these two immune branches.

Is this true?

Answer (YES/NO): YES